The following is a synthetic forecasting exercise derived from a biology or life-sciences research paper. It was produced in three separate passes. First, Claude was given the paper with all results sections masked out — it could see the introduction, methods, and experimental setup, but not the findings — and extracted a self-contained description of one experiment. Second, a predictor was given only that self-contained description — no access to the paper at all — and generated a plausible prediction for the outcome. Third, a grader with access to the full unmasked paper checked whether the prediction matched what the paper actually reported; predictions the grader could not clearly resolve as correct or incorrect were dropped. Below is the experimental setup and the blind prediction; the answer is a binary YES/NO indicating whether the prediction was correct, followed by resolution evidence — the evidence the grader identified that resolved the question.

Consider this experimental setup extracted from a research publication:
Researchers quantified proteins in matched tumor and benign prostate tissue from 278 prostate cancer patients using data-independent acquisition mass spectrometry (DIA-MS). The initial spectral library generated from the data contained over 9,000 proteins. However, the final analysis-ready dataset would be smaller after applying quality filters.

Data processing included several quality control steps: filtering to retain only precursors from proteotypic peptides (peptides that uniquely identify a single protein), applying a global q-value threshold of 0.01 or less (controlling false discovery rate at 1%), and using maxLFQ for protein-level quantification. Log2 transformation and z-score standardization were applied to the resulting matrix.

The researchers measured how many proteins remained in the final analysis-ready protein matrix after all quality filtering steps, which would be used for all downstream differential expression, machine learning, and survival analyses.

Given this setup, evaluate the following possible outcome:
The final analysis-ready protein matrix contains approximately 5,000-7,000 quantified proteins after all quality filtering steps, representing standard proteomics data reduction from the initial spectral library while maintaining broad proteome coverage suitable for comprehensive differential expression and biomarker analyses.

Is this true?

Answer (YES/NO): YES